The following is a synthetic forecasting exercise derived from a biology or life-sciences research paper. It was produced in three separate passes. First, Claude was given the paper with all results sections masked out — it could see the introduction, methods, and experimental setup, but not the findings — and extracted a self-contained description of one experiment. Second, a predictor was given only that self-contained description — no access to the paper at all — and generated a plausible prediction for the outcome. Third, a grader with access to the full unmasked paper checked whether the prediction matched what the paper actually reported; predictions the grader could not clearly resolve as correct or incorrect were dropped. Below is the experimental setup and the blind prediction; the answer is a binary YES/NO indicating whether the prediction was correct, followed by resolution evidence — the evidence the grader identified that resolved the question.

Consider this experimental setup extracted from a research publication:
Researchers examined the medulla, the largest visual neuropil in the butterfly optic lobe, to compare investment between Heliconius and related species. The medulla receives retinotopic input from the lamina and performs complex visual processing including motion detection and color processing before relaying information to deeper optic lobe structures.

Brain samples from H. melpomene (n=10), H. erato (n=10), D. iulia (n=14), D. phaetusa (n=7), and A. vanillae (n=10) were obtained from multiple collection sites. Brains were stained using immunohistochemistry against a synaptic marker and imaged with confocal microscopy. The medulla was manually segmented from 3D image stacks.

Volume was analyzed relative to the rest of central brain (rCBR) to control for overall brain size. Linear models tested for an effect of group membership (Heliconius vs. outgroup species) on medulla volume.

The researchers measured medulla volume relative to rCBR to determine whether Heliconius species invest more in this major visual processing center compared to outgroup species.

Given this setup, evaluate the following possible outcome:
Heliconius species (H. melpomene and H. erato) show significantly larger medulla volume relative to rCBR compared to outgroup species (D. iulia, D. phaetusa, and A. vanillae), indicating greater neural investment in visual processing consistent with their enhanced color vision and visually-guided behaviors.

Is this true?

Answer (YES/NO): NO